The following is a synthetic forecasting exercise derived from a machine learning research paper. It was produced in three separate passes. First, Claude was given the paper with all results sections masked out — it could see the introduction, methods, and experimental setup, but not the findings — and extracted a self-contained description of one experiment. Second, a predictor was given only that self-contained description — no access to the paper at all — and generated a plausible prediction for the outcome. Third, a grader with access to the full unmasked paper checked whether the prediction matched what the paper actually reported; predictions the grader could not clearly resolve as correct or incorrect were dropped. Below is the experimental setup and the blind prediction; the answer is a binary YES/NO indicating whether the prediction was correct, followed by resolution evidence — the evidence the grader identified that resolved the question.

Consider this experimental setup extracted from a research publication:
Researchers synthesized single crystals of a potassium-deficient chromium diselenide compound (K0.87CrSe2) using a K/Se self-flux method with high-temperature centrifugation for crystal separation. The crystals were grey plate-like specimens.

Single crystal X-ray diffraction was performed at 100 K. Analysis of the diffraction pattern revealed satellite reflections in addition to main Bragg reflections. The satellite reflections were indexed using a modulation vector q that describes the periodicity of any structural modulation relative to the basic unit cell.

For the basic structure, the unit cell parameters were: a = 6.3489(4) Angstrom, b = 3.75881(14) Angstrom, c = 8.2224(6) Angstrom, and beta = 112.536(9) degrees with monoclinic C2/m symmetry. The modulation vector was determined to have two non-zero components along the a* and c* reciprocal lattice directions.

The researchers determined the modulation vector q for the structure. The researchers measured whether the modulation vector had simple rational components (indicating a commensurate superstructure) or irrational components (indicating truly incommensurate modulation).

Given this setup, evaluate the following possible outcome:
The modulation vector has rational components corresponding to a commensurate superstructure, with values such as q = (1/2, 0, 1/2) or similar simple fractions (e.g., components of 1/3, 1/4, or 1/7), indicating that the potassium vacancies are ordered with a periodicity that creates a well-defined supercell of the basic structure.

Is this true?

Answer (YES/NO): NO